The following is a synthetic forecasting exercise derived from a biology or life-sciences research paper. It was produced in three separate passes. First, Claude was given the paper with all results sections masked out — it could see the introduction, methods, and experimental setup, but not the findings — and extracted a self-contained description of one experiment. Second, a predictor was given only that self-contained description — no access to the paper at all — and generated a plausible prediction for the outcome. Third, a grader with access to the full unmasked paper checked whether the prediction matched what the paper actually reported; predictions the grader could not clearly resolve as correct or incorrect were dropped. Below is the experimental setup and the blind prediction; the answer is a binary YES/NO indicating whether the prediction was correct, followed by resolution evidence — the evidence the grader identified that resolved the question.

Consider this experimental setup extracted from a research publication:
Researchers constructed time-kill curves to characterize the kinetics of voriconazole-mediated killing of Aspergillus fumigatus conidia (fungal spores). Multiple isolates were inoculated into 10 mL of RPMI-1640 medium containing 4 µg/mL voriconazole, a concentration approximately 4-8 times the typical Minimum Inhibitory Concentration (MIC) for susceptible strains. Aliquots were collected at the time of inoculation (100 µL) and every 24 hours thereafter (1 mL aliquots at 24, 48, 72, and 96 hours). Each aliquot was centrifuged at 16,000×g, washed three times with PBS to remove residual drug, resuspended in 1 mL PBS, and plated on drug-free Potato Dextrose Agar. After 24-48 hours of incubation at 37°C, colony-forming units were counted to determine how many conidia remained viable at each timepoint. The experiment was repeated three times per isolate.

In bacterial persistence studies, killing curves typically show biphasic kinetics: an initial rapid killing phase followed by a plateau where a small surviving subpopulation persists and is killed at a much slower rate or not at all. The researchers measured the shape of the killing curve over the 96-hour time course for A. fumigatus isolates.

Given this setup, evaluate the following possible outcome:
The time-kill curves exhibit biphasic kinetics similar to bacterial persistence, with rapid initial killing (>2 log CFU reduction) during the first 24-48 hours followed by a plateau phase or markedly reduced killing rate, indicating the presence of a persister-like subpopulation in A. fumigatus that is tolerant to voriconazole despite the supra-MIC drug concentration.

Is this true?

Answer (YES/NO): YES